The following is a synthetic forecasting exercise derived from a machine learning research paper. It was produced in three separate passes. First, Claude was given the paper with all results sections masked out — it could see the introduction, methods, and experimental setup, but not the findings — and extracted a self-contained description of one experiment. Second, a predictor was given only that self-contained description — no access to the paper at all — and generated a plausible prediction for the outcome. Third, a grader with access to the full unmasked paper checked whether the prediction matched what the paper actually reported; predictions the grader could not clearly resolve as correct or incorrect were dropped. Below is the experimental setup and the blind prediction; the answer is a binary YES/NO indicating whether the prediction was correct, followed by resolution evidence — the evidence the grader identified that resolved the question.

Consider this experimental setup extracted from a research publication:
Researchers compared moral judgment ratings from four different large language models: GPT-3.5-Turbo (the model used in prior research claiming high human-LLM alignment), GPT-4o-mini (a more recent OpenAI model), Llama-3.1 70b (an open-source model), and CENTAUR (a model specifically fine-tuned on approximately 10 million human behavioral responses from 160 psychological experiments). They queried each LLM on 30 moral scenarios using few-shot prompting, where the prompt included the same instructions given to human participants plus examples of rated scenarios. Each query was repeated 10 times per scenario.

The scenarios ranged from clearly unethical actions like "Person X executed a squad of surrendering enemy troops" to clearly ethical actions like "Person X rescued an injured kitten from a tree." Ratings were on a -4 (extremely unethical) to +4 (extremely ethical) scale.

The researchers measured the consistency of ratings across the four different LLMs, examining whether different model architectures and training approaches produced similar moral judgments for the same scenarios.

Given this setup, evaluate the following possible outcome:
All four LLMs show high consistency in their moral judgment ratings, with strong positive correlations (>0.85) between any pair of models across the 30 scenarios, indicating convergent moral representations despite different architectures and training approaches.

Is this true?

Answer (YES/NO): YES